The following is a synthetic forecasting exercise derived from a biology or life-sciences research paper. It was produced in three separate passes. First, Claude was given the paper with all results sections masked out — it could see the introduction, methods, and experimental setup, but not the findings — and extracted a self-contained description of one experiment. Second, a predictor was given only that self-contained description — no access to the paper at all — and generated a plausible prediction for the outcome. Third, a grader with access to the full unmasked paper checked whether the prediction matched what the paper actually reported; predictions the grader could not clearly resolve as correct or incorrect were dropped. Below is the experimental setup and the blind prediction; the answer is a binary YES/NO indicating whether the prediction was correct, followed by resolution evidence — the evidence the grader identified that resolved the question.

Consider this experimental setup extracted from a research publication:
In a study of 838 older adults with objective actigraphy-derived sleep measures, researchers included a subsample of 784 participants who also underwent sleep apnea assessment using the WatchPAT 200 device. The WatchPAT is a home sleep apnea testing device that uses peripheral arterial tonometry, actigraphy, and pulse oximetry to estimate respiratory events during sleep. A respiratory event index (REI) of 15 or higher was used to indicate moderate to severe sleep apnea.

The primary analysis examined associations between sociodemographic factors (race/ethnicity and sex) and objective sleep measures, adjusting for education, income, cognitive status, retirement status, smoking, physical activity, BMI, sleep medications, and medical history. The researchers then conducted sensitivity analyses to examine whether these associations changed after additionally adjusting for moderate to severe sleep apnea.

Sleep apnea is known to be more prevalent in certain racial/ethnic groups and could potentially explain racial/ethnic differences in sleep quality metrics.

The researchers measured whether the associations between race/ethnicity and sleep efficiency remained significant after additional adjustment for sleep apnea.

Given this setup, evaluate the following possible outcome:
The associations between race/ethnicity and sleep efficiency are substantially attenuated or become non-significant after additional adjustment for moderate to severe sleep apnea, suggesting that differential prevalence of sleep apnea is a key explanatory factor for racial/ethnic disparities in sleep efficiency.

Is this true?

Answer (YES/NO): NO